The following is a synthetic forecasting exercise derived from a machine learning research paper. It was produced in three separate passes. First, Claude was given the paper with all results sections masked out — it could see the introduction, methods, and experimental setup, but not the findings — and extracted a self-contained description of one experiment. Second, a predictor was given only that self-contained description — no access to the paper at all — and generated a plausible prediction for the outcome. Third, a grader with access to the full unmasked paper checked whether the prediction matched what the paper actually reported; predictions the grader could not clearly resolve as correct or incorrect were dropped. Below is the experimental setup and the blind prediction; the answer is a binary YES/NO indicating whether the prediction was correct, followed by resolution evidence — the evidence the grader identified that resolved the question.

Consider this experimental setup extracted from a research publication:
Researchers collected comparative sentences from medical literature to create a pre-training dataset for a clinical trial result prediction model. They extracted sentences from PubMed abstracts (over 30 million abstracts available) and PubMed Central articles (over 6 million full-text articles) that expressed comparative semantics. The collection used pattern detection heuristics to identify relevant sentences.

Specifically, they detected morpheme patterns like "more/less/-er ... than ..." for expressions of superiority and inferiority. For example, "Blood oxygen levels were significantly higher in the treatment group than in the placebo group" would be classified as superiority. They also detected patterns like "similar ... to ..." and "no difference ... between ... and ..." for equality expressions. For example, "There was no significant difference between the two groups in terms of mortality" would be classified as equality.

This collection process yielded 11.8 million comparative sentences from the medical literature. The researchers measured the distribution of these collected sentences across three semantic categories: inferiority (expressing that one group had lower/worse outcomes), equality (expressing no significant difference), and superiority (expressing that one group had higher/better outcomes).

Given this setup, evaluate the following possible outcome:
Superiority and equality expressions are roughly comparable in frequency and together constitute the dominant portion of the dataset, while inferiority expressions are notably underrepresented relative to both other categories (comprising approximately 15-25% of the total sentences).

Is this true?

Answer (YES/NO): NO